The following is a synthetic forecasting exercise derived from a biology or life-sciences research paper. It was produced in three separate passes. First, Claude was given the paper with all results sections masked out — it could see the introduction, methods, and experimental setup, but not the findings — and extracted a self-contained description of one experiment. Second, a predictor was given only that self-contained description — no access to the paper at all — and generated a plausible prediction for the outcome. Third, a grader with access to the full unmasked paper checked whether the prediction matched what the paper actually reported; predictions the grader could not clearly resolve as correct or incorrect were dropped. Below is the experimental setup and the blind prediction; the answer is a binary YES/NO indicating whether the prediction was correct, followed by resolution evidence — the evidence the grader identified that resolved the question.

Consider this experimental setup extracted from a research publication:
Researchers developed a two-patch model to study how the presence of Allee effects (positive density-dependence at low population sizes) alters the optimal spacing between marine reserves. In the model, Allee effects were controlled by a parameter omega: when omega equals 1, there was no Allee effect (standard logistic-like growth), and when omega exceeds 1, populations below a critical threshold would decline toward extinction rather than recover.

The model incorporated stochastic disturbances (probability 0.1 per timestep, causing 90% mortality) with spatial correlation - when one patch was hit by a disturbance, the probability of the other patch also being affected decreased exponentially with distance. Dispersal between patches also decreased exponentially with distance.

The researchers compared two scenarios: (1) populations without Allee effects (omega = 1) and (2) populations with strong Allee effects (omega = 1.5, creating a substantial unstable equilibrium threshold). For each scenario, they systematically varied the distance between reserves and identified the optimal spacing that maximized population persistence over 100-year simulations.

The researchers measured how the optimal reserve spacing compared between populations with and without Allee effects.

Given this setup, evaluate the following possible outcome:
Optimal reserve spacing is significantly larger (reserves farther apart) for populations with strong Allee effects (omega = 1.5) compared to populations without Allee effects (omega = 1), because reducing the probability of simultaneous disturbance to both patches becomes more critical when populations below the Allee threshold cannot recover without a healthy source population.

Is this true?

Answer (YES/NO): YES